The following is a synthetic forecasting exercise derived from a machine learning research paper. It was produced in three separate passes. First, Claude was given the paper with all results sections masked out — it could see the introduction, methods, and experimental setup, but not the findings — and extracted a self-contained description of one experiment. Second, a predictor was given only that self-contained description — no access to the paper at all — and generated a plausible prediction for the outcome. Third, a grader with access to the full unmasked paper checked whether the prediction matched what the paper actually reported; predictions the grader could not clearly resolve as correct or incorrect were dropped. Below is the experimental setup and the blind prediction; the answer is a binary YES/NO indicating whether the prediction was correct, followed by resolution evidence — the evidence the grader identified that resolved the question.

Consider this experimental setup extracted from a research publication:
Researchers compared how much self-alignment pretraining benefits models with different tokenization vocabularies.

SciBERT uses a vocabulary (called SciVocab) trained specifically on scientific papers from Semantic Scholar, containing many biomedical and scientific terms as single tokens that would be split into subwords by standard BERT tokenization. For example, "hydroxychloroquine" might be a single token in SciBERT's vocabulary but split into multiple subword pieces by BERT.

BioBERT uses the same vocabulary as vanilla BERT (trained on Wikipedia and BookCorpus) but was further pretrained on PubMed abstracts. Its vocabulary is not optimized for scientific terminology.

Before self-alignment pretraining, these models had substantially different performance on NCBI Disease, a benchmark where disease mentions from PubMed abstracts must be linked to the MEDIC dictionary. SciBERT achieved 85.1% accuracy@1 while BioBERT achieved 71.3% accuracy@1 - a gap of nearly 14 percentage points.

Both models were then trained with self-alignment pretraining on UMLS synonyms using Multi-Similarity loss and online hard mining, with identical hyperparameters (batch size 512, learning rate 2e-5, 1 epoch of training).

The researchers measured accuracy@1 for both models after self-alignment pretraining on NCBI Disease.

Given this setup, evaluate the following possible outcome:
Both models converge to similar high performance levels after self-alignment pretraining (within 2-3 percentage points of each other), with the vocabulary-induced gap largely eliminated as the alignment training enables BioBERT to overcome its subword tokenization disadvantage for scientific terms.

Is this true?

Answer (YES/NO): YES